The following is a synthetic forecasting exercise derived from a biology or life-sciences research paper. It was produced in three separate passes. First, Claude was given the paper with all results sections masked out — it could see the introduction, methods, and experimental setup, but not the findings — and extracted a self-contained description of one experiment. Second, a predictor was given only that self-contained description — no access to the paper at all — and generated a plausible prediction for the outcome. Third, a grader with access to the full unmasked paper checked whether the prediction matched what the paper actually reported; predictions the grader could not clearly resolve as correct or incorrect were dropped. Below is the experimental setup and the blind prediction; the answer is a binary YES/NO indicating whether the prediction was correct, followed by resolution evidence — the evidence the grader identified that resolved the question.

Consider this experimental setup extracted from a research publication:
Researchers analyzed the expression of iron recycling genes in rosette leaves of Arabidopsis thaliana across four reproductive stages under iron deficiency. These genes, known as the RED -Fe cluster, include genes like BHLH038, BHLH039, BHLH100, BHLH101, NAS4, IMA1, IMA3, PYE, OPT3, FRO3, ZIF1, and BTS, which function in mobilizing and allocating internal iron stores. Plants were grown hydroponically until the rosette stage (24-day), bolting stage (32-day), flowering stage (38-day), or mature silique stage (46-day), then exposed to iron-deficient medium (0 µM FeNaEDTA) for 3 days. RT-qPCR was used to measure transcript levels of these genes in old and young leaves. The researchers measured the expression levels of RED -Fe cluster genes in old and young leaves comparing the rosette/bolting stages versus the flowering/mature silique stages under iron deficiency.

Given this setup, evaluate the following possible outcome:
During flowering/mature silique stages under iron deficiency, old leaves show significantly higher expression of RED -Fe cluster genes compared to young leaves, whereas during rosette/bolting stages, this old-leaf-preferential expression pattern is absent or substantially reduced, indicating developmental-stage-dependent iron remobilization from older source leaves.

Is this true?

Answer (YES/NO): NO